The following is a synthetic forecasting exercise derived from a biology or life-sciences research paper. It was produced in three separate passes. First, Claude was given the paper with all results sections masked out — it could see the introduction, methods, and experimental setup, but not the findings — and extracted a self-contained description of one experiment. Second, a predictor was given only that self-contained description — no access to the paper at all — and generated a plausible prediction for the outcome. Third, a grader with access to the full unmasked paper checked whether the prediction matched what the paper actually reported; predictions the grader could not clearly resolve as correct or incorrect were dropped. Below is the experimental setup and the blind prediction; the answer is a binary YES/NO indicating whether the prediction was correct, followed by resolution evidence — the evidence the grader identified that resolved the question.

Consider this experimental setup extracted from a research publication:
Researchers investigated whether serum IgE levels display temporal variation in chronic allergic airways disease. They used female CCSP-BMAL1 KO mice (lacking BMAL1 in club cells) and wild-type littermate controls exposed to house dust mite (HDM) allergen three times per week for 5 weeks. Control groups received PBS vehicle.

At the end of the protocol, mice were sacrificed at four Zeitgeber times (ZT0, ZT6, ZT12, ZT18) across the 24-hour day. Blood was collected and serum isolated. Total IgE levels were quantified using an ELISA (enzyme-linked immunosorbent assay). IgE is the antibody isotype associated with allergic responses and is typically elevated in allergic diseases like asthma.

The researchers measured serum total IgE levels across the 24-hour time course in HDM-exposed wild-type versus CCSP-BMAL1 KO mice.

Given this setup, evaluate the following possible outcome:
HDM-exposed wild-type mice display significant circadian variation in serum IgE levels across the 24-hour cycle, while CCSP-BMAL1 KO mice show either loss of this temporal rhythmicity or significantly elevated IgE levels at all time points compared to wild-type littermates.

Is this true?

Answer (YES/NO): YES